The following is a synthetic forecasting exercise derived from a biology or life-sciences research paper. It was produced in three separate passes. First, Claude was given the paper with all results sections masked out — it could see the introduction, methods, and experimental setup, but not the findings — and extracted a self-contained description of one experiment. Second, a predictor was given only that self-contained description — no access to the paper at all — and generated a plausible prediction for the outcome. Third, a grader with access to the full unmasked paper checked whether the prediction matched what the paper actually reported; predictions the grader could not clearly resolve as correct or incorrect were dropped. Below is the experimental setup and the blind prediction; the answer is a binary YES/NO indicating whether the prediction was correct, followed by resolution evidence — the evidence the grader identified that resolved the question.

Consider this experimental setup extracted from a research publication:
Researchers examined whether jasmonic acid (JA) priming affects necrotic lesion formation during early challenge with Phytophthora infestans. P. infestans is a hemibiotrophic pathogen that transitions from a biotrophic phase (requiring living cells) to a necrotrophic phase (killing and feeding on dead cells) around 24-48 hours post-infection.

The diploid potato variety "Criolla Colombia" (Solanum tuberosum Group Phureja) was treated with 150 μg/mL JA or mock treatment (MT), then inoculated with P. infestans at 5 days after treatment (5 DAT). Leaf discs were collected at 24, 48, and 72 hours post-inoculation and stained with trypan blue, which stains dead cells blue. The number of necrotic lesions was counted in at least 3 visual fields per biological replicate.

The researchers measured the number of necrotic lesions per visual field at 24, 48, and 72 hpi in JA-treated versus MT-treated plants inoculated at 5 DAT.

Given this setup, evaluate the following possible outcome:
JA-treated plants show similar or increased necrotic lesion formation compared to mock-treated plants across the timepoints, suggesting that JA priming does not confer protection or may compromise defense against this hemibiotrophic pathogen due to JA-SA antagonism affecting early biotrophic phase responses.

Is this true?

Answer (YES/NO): NO